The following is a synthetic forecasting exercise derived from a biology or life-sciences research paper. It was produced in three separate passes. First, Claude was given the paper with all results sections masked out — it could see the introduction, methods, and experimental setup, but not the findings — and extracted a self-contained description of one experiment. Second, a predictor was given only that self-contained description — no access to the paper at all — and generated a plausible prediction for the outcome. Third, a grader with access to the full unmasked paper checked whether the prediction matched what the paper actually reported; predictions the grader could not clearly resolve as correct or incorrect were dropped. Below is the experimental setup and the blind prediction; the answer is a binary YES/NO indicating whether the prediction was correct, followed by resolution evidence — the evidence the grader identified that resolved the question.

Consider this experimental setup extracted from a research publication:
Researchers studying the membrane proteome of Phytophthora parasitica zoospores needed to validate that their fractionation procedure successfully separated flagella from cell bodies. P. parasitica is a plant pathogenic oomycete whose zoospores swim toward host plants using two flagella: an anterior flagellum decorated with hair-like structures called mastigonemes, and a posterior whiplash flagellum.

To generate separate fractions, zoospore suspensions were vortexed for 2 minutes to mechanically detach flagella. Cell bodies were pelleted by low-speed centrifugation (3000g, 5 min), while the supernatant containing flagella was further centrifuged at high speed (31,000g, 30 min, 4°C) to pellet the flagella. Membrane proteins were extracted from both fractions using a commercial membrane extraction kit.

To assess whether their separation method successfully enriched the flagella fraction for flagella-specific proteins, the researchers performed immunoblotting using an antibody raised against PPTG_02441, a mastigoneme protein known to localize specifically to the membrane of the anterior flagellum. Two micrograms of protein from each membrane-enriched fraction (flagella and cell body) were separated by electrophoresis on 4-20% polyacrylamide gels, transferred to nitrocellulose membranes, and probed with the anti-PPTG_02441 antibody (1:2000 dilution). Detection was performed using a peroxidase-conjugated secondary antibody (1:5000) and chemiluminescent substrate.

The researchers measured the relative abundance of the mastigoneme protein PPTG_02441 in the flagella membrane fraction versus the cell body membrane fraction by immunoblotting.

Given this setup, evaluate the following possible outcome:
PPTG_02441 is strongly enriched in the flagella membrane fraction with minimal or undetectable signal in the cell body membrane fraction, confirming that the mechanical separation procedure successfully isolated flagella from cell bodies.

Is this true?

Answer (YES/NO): YES